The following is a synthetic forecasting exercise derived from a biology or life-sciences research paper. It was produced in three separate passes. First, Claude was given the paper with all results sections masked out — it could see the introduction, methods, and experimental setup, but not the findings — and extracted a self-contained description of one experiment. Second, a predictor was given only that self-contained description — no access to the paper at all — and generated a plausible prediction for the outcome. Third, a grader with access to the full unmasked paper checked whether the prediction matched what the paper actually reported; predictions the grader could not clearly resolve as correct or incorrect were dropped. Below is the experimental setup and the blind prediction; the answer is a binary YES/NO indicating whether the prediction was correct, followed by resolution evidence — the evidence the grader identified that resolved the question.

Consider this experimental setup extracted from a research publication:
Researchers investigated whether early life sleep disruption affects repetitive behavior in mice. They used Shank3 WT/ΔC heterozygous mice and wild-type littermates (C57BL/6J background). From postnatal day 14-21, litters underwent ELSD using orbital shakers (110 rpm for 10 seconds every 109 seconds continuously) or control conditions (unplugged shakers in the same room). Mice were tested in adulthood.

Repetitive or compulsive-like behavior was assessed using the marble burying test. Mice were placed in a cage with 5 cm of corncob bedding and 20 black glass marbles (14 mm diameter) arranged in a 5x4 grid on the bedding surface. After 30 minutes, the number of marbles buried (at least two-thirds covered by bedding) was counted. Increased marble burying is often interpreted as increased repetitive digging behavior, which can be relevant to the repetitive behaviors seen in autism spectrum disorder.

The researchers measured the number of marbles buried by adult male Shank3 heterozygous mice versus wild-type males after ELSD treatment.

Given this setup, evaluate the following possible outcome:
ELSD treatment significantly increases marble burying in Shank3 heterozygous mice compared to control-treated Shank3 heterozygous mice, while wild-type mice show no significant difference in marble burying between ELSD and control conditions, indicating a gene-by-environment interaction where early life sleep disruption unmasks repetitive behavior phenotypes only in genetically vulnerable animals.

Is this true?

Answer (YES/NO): NO